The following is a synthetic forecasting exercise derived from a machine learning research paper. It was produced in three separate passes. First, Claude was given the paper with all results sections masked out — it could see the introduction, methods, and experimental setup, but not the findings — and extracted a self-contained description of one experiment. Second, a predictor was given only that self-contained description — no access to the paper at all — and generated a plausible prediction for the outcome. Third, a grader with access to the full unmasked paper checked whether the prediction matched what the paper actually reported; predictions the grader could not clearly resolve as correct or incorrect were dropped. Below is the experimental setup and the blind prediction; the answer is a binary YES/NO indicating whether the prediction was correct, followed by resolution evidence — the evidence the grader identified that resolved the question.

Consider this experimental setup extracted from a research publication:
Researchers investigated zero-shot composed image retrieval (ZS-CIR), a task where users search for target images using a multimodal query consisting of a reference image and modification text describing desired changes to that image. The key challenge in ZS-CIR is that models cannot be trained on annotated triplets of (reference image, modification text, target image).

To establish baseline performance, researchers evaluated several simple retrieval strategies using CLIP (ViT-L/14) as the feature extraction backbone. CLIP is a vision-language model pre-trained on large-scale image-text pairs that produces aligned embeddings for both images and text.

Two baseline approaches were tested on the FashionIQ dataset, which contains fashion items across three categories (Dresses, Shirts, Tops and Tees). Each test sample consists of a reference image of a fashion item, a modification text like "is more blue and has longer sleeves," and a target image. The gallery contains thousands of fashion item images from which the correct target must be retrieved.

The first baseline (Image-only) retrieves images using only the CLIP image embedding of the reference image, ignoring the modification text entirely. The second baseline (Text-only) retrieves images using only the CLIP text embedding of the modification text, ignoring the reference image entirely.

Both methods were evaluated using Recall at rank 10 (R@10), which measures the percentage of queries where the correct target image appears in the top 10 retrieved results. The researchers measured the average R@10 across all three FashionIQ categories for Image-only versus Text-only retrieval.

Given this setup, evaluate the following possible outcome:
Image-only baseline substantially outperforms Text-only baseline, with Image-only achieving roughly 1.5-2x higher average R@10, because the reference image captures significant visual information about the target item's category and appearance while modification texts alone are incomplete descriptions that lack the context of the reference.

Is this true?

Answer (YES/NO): NO